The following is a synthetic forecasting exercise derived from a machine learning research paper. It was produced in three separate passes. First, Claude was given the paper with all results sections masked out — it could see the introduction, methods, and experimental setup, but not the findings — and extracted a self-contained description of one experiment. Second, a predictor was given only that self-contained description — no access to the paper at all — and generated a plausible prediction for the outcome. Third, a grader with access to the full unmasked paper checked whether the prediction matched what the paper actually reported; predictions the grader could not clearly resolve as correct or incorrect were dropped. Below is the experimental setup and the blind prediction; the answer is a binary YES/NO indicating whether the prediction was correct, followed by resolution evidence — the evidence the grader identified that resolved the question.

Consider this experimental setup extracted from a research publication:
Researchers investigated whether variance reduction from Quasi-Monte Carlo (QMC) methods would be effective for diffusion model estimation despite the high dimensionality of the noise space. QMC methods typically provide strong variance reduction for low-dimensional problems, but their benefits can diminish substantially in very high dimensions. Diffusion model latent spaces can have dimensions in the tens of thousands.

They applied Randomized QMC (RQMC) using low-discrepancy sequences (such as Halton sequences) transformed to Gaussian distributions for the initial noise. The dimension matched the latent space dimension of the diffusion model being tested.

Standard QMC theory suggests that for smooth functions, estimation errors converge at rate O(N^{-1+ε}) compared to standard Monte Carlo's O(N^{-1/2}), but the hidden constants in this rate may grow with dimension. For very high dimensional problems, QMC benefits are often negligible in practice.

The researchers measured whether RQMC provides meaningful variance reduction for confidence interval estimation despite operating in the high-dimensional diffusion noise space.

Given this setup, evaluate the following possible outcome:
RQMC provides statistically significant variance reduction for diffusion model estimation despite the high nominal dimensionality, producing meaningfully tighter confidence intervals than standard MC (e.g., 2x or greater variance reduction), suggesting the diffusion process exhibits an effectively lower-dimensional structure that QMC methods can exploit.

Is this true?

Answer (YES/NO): YES